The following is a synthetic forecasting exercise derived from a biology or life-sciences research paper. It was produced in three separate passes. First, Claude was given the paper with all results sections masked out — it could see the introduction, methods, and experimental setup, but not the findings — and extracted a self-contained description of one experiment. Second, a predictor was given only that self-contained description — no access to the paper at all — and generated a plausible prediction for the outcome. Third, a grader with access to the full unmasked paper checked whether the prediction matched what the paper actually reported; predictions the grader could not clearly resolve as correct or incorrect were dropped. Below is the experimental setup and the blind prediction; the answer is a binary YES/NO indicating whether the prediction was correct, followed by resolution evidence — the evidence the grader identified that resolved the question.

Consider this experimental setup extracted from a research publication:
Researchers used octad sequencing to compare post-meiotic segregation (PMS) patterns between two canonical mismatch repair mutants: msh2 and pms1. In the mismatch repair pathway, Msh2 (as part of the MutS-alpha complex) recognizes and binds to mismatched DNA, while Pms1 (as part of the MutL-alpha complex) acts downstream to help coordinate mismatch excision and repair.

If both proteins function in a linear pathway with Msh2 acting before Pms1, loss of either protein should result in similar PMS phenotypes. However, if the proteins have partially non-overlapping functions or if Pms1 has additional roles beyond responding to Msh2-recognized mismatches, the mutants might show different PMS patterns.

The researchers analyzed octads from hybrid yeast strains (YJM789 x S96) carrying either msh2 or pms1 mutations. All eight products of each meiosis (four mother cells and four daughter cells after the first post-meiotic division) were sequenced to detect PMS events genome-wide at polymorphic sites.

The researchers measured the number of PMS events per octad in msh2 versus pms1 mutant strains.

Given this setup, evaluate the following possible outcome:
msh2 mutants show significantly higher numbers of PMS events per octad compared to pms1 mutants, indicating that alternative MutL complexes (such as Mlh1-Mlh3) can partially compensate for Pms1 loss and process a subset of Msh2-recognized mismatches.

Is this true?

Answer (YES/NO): NO